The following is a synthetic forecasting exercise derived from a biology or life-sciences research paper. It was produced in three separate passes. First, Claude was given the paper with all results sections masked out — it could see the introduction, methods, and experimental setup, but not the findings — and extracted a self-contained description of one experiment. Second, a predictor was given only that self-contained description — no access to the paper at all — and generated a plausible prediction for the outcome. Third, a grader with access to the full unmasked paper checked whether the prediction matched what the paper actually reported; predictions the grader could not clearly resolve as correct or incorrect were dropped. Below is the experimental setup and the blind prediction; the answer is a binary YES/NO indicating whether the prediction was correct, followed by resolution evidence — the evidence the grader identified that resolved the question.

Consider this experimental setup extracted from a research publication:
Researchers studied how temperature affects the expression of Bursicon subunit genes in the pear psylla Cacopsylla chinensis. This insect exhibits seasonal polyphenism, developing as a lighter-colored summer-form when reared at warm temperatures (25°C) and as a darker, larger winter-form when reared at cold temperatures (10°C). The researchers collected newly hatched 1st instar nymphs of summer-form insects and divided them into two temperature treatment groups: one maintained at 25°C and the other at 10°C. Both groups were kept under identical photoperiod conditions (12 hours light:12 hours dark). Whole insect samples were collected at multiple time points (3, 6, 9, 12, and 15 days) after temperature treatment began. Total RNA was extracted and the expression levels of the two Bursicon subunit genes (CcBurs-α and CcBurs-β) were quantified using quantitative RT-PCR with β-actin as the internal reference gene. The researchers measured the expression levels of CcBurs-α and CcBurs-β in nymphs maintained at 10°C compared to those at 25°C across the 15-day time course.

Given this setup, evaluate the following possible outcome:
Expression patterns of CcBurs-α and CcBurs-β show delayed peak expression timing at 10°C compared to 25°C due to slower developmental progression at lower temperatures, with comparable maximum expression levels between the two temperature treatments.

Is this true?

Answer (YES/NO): NO